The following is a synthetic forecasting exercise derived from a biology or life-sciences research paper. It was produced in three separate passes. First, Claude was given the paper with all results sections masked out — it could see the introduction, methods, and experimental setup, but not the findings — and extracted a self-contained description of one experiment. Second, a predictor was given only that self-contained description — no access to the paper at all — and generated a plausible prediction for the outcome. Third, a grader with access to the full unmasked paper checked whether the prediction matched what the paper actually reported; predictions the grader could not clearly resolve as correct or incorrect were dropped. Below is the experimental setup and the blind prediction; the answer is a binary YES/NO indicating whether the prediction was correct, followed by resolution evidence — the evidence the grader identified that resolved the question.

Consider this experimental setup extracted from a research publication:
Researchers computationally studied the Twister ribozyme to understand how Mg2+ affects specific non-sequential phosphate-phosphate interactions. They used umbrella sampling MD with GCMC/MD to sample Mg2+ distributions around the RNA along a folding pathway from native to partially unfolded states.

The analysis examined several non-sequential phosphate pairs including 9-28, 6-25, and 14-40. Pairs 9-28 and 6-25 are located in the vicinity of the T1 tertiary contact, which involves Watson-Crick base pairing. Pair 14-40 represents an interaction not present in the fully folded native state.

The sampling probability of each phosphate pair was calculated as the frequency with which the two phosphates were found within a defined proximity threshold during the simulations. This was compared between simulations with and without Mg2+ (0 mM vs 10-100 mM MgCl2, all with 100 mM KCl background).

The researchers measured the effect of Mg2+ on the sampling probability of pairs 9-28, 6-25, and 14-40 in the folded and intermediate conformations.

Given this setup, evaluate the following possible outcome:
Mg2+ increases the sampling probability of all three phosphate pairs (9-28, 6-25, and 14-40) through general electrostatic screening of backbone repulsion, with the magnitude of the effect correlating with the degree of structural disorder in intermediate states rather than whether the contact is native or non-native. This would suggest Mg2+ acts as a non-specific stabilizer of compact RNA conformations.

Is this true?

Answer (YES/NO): NO